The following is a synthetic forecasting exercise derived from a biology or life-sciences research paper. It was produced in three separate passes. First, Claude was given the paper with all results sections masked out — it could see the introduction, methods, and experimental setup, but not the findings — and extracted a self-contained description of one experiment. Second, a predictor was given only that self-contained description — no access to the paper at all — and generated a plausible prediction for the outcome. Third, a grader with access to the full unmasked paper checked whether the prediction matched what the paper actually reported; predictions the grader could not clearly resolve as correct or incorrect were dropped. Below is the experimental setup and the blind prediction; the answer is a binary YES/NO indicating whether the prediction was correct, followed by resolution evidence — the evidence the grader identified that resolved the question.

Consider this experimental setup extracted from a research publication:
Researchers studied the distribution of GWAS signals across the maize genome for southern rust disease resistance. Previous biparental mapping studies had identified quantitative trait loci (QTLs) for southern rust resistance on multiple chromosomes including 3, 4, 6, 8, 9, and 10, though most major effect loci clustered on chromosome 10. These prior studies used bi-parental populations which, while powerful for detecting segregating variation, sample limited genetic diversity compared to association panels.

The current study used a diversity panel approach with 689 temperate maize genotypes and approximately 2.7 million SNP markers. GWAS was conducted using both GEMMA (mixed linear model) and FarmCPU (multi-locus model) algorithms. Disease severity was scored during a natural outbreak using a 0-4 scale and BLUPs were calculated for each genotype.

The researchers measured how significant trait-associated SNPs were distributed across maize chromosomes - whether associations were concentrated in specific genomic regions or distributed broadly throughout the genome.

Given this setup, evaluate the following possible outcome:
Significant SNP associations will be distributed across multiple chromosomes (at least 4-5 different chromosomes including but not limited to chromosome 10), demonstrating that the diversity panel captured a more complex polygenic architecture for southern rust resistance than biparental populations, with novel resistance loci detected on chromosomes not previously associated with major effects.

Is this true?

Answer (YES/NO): NO